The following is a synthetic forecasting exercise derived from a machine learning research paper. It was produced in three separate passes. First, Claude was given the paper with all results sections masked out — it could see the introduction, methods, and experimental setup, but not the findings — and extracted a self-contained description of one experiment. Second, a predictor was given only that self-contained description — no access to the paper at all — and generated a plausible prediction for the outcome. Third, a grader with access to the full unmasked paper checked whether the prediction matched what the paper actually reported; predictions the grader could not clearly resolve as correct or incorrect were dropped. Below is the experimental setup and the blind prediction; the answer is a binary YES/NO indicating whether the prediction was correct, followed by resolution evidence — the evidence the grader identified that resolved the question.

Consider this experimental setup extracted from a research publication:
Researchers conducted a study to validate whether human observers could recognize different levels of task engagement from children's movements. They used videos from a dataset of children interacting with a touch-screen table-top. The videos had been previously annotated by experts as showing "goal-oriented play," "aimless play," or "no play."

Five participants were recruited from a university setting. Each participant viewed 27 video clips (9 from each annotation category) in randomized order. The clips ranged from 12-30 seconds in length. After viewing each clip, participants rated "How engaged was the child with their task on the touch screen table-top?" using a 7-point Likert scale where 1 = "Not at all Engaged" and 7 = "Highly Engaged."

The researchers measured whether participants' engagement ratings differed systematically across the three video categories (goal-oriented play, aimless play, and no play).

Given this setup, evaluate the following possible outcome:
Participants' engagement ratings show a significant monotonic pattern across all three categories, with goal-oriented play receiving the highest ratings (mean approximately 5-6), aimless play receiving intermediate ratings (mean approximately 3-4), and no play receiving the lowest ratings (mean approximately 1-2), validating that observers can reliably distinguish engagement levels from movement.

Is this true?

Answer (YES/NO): NO